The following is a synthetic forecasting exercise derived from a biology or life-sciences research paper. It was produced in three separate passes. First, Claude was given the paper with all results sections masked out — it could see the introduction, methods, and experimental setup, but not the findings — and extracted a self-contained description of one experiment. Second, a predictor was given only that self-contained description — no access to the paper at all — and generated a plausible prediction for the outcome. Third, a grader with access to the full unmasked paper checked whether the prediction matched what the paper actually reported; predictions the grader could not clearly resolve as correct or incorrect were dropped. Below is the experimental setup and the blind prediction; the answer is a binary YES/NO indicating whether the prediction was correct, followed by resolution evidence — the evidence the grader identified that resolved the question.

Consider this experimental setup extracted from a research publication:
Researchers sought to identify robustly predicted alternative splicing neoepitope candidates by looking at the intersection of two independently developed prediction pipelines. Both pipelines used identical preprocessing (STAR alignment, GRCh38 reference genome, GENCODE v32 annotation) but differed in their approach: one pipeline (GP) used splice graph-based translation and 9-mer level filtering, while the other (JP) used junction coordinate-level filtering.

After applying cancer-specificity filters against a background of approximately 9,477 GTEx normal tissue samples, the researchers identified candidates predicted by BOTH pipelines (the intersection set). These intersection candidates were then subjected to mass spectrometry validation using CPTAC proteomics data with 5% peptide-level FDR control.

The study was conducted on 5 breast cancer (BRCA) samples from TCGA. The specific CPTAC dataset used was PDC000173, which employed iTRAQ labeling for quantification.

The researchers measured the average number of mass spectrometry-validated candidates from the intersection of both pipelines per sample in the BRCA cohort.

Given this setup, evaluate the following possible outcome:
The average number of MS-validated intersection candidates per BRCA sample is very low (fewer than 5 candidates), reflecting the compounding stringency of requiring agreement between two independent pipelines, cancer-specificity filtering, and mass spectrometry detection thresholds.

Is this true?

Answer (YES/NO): YES